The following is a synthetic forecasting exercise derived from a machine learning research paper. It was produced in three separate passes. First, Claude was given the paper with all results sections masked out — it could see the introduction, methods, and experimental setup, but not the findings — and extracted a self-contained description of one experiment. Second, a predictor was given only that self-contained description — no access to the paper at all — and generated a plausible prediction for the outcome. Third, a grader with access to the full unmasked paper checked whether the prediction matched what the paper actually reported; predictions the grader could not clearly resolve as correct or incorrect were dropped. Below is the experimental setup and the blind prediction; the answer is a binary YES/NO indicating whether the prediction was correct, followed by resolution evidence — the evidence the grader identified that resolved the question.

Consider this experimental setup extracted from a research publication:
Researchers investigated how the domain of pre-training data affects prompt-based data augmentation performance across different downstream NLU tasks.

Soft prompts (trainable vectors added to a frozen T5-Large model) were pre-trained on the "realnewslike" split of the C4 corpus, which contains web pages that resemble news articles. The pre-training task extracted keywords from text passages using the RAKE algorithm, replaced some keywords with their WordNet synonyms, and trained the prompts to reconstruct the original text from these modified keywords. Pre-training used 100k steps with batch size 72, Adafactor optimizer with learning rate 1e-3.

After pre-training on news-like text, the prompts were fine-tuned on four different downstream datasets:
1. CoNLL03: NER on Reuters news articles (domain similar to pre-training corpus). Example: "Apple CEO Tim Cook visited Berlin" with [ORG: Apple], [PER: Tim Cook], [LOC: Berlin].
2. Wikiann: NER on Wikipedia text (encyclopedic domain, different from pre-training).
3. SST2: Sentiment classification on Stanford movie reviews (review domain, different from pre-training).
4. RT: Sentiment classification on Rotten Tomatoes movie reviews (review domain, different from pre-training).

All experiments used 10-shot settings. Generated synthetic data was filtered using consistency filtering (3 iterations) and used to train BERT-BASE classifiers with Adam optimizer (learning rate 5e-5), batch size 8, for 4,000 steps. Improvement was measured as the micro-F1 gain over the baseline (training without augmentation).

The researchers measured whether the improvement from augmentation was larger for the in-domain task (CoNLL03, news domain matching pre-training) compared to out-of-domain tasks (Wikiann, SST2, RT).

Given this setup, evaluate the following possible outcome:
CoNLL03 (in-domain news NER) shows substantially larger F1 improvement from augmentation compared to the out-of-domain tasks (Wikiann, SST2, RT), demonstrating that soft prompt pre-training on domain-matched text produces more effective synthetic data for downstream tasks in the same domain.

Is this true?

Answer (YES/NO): NO